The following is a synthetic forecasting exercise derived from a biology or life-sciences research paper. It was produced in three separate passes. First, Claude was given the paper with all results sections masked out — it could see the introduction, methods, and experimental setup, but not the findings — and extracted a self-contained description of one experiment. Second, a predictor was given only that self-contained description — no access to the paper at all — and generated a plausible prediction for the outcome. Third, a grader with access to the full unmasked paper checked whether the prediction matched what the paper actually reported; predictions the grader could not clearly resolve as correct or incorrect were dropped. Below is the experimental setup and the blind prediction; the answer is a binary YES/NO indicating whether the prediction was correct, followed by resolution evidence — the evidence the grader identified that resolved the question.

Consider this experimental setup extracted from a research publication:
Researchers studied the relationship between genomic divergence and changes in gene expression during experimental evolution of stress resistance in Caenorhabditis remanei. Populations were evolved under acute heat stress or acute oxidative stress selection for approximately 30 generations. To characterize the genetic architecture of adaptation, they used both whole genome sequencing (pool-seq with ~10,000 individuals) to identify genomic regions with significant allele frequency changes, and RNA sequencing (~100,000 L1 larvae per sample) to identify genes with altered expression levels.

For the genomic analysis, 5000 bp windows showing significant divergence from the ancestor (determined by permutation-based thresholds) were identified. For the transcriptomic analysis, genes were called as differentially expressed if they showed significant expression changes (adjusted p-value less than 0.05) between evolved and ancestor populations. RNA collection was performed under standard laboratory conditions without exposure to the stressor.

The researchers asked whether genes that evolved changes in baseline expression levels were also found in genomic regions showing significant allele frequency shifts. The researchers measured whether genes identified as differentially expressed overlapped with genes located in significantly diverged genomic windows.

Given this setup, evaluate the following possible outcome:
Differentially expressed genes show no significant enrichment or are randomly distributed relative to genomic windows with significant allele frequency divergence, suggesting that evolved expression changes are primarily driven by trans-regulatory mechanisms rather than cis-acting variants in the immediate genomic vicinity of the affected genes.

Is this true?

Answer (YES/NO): YES